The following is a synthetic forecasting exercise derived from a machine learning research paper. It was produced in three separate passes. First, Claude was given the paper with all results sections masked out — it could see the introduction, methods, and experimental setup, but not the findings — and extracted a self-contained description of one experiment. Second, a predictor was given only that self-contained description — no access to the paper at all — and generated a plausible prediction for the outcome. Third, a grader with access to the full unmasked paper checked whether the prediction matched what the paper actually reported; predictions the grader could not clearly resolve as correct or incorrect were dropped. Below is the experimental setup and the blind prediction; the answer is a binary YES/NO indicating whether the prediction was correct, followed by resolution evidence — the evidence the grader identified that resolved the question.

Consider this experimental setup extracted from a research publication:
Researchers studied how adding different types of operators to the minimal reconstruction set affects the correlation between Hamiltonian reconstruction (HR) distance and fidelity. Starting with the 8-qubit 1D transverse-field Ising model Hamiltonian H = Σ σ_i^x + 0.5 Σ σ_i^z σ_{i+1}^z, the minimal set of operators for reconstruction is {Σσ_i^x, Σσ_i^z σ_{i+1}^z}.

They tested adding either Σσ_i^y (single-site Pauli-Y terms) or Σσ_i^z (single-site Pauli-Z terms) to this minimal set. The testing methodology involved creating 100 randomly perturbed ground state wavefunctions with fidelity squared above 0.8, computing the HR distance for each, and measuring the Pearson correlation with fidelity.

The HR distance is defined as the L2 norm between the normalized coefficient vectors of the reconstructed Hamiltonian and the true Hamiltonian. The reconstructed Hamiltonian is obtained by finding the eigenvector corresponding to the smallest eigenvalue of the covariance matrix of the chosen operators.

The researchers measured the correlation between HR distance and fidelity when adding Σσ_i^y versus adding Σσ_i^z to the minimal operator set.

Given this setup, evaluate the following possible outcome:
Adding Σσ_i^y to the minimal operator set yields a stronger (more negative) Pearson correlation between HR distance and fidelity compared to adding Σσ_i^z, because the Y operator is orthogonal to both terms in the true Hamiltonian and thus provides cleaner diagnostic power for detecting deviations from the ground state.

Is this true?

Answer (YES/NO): YES